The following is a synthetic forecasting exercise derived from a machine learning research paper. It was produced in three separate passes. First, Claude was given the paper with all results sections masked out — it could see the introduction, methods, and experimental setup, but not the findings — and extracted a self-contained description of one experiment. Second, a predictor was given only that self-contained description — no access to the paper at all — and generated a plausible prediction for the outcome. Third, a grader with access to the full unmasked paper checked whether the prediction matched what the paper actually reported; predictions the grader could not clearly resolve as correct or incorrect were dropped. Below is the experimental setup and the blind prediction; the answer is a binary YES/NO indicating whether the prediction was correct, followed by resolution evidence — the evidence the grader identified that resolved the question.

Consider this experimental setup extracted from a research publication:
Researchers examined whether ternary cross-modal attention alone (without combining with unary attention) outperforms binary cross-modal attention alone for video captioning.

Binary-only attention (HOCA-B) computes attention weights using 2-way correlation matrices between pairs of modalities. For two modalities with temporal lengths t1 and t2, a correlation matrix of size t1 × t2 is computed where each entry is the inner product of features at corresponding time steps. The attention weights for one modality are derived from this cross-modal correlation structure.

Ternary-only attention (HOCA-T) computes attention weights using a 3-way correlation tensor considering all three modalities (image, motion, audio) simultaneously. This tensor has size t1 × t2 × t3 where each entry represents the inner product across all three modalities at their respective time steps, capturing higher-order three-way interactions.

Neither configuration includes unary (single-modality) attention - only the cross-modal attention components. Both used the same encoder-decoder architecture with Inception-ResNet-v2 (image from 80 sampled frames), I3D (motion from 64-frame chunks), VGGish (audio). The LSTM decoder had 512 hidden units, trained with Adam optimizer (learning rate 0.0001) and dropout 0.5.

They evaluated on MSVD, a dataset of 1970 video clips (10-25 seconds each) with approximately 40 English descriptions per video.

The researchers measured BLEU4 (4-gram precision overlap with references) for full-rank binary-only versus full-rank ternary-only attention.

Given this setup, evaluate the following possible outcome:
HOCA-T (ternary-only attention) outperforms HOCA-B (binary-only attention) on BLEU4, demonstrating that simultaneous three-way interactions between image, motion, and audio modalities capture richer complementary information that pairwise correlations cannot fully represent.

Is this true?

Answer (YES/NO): YES